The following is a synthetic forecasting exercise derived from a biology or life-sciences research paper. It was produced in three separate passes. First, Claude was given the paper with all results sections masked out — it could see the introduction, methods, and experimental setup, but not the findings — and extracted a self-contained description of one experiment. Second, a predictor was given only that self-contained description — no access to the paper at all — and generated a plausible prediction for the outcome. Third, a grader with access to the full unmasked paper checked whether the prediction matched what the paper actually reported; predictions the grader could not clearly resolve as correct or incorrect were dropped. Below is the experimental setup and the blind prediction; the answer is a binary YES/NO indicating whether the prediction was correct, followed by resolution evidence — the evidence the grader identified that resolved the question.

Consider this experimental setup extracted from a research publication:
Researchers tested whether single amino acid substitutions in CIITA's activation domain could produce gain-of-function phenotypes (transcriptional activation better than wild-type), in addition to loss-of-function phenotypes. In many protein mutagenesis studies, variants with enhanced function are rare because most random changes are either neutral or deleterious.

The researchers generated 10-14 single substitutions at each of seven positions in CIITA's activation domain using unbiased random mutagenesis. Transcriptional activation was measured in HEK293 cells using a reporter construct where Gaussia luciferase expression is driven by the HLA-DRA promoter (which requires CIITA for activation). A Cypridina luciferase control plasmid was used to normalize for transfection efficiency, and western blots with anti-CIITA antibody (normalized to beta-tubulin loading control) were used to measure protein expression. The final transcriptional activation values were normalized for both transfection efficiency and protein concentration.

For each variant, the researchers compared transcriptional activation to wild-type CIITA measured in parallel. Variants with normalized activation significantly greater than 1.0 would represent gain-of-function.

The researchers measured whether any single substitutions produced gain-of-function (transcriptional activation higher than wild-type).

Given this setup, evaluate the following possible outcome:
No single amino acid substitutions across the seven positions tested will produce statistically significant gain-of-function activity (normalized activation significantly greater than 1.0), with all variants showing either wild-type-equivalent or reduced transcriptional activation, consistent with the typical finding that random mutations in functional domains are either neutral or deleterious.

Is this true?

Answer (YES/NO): NO